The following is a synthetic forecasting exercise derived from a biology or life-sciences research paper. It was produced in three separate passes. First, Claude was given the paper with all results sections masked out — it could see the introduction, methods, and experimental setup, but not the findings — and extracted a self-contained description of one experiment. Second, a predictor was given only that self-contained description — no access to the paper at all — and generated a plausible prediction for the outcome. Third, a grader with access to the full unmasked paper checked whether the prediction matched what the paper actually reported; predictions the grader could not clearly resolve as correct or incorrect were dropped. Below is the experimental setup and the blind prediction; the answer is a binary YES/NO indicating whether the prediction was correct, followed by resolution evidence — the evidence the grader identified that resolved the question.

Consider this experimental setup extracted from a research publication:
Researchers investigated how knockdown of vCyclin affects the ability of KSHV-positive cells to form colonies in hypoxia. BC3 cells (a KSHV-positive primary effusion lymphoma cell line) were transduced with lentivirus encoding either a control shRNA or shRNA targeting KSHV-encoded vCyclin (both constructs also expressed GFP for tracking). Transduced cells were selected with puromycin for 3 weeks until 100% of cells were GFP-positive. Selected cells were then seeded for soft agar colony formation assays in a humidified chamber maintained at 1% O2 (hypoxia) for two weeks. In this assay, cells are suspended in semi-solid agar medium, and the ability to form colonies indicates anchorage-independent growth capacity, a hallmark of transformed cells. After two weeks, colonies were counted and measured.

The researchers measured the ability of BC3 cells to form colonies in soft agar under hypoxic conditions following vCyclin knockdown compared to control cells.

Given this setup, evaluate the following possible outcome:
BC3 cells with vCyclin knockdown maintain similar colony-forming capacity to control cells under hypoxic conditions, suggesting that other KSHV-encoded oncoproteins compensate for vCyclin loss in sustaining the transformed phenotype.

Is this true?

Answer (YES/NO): NO